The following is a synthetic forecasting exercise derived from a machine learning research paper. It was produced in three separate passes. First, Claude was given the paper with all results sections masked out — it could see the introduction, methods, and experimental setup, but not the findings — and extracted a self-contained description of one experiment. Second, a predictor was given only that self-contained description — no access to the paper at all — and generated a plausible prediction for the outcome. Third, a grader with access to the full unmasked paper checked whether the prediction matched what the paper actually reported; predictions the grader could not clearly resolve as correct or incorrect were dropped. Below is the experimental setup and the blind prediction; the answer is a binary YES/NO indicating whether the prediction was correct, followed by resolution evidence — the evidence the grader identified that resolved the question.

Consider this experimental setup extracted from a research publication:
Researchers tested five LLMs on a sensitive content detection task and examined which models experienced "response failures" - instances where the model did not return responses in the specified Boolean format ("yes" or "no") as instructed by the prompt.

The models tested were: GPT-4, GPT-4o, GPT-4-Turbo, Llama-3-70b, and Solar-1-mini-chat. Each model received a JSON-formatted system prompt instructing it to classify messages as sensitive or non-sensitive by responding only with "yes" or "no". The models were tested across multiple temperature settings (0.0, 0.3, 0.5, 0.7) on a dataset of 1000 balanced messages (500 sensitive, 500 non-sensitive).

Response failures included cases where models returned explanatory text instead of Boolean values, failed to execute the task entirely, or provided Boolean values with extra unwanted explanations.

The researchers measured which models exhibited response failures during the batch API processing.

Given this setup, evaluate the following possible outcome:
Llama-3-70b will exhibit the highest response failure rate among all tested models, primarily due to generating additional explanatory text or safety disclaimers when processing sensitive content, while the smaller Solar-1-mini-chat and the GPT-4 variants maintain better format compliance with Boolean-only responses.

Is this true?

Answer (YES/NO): NO